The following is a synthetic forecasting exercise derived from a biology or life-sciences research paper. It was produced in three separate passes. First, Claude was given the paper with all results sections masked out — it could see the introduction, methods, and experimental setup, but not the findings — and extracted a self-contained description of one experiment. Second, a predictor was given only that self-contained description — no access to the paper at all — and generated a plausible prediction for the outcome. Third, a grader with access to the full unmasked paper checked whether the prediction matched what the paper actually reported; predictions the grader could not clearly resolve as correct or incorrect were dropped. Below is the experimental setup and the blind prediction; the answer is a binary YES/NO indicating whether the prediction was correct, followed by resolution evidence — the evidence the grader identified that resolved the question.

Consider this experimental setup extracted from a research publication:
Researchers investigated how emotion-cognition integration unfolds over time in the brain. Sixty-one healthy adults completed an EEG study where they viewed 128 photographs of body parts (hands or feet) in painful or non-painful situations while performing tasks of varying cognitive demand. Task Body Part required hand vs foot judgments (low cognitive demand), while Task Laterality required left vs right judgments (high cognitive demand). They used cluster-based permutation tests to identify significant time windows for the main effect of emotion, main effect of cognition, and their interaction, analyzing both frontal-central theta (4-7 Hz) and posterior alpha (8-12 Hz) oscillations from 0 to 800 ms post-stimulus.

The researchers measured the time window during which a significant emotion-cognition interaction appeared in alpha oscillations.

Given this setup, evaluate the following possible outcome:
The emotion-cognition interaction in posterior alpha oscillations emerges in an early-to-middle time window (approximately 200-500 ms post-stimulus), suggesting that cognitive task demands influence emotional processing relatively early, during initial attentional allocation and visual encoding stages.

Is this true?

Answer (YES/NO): NO